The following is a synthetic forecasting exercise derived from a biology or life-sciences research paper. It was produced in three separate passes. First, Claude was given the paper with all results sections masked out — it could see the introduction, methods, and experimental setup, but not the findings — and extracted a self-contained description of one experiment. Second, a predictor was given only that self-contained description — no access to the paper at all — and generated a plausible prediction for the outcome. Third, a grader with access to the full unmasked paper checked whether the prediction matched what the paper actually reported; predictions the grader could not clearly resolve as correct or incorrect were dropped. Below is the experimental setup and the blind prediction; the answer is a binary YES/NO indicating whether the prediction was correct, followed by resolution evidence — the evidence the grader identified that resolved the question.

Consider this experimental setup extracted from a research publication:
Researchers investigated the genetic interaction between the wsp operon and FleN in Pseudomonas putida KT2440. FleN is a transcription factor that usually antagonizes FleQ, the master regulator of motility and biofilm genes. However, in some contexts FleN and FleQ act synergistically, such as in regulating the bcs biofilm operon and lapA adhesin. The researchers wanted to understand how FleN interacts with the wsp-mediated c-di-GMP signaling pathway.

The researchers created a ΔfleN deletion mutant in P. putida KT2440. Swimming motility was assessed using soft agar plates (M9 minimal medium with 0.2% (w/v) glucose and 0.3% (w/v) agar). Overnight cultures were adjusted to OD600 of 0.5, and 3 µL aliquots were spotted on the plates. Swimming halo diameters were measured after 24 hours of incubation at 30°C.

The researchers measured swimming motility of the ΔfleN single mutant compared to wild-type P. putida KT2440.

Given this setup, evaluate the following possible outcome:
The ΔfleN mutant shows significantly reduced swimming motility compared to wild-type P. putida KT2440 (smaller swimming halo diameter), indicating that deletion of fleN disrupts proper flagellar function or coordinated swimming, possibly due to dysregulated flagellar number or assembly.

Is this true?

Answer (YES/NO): NO